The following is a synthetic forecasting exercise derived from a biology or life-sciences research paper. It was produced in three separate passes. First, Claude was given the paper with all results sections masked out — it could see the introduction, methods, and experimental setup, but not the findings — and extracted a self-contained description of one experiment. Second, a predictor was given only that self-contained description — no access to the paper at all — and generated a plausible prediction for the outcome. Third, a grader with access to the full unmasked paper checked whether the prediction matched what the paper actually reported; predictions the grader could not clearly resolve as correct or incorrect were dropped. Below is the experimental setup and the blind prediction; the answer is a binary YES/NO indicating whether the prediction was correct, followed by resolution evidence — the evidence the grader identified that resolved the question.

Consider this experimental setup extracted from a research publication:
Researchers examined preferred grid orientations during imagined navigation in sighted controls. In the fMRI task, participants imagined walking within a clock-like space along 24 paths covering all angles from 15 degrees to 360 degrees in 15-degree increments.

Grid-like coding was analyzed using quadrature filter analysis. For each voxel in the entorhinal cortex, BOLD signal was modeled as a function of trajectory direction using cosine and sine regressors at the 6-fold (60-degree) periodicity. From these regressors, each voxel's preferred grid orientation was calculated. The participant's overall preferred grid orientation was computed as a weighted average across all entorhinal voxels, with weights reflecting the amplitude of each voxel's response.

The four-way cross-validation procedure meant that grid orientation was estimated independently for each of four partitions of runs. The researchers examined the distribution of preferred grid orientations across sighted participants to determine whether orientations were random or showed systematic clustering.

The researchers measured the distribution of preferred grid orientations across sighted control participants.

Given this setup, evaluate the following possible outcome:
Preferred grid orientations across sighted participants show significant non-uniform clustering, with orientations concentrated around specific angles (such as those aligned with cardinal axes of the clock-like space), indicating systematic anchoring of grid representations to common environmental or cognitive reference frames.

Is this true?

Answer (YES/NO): NO